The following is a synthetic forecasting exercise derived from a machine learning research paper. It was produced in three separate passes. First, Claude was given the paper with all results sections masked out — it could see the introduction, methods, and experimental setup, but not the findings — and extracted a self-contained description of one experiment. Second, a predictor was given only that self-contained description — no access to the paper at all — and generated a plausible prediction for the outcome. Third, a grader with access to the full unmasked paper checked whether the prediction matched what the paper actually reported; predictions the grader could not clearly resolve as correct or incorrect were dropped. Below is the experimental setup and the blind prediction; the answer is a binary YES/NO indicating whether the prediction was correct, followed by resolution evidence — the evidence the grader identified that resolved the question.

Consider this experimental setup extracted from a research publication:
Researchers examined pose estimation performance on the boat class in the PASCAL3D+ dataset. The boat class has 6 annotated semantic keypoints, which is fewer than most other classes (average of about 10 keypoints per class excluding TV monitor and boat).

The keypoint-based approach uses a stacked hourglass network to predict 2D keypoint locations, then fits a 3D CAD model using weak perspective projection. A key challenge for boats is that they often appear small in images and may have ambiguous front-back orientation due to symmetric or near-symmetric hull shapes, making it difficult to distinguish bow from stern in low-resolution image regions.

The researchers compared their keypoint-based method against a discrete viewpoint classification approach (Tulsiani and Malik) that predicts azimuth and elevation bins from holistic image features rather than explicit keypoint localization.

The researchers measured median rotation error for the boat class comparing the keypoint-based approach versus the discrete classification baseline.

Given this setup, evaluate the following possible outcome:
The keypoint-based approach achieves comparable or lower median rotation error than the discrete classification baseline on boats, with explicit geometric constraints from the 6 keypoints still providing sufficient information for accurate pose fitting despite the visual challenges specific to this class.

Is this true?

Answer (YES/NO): NO